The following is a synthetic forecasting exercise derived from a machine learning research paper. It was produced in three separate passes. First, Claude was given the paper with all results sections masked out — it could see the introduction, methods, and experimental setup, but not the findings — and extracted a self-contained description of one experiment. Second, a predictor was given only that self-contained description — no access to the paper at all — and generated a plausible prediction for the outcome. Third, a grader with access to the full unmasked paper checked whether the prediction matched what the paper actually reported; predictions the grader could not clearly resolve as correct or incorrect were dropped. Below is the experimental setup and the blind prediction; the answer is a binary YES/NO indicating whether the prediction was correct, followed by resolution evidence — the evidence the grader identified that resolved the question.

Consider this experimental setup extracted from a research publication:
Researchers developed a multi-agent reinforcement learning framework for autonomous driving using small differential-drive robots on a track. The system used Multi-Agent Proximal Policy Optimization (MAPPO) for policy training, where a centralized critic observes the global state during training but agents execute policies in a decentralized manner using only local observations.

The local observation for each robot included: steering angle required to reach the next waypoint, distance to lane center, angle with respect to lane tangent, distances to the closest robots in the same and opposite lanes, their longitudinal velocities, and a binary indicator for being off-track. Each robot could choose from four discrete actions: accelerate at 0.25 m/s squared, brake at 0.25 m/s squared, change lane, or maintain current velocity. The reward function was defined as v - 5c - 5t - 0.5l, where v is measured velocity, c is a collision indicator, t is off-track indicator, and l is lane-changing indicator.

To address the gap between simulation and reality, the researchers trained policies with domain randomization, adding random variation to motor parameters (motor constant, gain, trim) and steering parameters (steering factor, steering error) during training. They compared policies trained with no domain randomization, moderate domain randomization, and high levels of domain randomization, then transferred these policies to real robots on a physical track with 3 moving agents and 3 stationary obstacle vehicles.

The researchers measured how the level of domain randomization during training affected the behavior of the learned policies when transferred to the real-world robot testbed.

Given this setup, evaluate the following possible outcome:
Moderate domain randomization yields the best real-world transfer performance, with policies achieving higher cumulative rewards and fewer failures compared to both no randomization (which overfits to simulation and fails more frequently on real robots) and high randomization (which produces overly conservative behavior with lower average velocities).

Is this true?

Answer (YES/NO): YES